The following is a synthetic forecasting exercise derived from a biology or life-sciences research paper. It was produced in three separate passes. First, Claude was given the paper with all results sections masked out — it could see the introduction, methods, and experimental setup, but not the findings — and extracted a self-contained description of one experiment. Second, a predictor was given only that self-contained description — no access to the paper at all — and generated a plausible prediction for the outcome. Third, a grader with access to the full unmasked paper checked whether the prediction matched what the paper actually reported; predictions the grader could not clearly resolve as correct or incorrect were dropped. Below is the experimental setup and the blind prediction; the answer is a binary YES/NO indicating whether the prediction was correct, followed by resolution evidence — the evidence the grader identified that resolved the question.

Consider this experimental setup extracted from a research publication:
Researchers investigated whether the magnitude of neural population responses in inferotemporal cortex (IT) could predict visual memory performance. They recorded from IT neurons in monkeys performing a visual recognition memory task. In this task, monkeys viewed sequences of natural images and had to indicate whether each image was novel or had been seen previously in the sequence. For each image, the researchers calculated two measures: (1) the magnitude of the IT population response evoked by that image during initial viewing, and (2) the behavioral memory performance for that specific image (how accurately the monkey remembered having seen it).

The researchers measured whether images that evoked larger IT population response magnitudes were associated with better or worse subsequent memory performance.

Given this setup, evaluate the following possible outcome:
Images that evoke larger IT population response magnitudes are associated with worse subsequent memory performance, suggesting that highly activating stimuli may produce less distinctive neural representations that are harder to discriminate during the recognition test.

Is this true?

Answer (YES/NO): NO